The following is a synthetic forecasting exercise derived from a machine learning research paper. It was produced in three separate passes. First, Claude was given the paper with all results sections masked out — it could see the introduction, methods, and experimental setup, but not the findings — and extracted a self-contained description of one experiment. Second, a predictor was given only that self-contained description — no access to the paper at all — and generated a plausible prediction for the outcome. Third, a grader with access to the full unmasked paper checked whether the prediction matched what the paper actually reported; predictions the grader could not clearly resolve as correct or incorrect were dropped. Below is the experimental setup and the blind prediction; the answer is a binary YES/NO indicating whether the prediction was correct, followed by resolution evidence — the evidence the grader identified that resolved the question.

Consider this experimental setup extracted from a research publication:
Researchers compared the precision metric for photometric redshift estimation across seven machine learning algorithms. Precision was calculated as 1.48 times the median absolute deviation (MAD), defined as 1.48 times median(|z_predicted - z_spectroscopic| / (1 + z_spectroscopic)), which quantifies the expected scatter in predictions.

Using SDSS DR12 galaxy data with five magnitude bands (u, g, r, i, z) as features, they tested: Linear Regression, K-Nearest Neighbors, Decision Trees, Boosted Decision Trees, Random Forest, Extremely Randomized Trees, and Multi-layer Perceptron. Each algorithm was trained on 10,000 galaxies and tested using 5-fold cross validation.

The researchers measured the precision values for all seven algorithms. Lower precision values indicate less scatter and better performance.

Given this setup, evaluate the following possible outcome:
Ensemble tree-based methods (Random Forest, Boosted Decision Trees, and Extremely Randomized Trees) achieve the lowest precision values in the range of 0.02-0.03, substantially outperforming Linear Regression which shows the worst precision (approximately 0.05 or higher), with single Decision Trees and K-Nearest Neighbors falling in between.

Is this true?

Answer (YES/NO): NO